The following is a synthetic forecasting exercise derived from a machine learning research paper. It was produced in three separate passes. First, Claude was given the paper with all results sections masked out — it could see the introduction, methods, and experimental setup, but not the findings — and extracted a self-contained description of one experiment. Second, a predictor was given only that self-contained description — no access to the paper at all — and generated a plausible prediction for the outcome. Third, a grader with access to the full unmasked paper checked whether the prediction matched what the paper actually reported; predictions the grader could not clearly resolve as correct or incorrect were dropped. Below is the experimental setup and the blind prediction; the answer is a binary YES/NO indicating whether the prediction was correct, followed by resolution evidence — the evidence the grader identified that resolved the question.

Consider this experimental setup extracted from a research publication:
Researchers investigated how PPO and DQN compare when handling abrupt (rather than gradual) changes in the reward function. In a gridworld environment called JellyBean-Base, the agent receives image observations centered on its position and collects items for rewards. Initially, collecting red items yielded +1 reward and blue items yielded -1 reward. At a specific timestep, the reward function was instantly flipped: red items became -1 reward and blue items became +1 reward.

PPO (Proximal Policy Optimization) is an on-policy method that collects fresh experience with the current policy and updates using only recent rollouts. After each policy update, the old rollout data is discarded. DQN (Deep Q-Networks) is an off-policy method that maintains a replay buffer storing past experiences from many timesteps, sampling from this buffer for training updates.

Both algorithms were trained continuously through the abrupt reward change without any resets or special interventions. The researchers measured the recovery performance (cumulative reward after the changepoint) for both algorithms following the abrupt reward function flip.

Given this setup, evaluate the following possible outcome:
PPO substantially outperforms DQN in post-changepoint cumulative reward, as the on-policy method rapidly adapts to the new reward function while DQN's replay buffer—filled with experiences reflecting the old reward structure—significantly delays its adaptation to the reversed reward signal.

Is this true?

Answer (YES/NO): NO